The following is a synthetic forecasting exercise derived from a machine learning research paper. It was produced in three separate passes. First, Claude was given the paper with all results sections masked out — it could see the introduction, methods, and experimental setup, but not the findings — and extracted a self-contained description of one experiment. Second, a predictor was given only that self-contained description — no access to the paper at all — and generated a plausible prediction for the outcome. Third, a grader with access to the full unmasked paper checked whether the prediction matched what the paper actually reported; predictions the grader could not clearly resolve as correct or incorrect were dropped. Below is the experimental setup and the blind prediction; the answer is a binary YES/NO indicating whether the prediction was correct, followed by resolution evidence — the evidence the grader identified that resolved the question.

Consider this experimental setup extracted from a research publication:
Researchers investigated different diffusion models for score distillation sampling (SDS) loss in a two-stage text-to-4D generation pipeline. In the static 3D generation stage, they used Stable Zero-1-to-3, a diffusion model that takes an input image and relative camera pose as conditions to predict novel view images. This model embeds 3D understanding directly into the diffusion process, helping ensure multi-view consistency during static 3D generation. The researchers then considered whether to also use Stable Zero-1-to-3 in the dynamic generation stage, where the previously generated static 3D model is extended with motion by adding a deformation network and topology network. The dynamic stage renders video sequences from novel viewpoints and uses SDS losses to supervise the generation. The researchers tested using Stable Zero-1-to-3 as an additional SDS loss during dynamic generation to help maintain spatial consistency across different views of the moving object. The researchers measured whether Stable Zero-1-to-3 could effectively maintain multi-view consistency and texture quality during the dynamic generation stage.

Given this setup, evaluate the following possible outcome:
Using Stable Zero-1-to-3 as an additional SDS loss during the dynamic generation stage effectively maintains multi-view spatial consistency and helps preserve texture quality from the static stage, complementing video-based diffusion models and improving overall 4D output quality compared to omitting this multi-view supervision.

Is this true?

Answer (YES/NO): NO